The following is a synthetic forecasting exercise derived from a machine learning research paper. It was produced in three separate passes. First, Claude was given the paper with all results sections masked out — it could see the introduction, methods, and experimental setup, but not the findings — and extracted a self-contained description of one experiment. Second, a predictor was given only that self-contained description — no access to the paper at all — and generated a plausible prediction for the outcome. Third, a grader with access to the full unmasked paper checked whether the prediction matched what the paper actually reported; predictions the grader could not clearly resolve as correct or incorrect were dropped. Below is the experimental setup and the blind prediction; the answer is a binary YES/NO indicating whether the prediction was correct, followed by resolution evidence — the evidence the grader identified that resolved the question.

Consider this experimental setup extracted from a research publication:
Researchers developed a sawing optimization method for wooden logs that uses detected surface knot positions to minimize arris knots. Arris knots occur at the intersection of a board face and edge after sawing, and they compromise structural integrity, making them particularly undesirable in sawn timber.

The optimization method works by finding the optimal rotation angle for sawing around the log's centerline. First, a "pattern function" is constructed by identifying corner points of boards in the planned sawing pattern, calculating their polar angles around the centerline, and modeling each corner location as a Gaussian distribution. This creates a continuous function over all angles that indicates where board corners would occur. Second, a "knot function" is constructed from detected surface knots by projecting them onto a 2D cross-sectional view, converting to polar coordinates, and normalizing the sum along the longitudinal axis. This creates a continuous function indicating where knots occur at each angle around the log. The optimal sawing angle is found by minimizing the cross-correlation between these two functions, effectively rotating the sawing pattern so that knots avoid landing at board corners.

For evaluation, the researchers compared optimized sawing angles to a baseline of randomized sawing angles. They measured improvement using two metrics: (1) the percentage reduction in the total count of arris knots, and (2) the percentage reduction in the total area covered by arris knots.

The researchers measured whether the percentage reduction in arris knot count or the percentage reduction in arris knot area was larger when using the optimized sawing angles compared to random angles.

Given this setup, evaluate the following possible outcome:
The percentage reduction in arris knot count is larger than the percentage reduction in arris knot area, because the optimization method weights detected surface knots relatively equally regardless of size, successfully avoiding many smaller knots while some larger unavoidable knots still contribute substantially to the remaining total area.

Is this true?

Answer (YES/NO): NO